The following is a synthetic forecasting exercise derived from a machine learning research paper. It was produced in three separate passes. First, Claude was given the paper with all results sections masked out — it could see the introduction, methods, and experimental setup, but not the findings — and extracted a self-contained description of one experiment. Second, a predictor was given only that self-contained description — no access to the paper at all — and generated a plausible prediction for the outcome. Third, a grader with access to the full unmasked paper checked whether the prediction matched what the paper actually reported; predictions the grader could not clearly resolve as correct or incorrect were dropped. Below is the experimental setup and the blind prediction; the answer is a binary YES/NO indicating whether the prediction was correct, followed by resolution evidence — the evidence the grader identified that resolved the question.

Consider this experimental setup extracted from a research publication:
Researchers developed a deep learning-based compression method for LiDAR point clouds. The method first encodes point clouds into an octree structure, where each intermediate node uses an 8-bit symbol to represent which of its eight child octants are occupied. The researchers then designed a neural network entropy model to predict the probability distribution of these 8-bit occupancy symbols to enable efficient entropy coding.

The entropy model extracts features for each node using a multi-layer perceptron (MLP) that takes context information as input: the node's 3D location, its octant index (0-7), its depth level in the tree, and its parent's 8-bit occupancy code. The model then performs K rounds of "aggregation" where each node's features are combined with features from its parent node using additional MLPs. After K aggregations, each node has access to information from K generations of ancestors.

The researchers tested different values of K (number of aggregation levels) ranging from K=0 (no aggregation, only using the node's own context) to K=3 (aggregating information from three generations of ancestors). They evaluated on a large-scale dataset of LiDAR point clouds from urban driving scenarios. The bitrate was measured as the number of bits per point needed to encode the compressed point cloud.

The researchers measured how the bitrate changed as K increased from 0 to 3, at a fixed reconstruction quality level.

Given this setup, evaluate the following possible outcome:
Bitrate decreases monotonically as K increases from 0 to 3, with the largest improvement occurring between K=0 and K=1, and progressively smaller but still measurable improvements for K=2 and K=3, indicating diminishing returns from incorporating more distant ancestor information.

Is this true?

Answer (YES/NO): NO